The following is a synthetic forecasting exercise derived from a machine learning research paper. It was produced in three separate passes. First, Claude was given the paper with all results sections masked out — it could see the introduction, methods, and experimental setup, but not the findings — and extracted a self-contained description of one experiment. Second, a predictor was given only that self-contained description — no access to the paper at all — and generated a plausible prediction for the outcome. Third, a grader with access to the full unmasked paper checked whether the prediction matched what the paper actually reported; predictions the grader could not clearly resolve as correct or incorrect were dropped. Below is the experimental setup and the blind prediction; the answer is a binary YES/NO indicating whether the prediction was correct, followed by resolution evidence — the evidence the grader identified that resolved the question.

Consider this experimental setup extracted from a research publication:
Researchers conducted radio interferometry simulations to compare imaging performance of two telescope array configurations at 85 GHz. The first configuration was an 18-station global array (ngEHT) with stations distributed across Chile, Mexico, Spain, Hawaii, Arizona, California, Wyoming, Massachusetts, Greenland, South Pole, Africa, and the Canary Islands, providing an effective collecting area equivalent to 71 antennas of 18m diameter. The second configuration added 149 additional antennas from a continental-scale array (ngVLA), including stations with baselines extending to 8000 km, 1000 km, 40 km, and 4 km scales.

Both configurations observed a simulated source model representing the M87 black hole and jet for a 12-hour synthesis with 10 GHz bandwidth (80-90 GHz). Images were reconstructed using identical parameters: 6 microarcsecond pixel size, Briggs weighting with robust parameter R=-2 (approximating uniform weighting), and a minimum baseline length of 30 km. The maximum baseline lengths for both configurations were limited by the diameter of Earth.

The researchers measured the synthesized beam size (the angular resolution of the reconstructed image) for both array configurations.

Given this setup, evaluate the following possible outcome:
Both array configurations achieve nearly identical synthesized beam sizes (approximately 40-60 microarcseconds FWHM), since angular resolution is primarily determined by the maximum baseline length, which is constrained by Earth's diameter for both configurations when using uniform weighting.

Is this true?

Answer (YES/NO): YES